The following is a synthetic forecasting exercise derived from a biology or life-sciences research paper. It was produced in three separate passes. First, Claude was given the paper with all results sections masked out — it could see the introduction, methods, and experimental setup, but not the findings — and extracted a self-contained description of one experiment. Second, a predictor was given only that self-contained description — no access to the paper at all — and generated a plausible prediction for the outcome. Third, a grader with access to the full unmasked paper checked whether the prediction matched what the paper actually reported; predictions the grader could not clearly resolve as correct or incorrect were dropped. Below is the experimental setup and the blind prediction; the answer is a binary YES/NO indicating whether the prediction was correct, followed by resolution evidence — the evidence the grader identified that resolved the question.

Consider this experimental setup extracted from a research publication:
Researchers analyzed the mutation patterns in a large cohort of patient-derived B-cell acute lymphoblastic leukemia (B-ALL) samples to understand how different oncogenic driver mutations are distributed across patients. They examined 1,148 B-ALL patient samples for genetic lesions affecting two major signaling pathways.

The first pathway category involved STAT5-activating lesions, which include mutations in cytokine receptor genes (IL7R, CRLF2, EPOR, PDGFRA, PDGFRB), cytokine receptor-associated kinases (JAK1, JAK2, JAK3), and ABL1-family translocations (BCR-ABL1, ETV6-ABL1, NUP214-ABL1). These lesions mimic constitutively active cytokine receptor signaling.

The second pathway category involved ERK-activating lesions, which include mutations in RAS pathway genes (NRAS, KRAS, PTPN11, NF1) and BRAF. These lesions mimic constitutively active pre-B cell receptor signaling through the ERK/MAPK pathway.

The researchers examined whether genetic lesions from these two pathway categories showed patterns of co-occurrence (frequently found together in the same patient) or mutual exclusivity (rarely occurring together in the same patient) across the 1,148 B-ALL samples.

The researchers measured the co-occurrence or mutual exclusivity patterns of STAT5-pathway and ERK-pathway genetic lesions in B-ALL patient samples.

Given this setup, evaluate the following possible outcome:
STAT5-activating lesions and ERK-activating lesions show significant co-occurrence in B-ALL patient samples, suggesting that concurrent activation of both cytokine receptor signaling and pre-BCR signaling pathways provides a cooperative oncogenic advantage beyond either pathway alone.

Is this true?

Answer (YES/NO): NO